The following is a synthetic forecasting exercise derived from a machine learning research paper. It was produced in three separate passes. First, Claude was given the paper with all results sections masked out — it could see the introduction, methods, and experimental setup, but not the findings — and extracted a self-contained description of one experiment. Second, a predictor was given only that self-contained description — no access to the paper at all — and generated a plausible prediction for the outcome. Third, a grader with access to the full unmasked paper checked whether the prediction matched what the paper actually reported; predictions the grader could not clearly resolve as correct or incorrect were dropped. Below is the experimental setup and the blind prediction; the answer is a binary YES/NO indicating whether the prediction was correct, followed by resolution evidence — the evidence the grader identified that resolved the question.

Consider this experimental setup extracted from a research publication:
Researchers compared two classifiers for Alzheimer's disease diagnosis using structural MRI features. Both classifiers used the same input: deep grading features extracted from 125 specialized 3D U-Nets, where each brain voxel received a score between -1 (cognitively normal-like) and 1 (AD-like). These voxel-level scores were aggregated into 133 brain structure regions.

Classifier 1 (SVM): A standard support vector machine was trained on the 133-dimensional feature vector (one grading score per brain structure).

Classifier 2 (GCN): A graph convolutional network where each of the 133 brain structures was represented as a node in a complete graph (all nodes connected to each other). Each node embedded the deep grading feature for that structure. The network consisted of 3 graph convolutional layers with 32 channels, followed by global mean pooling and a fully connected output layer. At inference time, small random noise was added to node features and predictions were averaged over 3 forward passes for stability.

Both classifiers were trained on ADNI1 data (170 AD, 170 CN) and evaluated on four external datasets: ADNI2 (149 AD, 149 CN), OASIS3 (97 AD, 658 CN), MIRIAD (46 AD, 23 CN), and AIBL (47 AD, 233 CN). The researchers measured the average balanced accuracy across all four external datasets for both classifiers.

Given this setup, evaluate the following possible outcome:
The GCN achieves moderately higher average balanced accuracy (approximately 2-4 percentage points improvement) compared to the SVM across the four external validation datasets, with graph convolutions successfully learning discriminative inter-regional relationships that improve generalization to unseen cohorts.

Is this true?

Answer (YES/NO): NO